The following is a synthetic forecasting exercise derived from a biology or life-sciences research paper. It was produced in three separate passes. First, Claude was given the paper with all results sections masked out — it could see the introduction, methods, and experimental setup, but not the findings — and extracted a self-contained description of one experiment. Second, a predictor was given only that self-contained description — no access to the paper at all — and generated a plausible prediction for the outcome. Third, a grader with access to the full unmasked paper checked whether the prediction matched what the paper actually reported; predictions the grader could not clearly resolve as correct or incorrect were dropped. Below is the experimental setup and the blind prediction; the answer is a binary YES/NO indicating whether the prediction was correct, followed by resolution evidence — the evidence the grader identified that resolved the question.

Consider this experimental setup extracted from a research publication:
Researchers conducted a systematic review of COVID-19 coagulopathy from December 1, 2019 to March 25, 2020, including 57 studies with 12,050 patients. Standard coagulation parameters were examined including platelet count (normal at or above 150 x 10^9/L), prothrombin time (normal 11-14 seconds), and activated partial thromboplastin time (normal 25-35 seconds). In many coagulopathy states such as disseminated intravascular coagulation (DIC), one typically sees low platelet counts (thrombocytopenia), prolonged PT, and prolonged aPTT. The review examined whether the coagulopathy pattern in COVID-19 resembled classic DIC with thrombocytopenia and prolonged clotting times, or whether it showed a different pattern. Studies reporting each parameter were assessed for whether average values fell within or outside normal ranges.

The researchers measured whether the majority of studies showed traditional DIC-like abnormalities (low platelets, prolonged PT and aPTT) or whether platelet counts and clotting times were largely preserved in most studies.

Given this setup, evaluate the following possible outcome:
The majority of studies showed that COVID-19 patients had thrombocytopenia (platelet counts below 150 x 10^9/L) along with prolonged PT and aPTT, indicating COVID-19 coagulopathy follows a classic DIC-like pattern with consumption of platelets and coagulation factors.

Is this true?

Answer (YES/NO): NO